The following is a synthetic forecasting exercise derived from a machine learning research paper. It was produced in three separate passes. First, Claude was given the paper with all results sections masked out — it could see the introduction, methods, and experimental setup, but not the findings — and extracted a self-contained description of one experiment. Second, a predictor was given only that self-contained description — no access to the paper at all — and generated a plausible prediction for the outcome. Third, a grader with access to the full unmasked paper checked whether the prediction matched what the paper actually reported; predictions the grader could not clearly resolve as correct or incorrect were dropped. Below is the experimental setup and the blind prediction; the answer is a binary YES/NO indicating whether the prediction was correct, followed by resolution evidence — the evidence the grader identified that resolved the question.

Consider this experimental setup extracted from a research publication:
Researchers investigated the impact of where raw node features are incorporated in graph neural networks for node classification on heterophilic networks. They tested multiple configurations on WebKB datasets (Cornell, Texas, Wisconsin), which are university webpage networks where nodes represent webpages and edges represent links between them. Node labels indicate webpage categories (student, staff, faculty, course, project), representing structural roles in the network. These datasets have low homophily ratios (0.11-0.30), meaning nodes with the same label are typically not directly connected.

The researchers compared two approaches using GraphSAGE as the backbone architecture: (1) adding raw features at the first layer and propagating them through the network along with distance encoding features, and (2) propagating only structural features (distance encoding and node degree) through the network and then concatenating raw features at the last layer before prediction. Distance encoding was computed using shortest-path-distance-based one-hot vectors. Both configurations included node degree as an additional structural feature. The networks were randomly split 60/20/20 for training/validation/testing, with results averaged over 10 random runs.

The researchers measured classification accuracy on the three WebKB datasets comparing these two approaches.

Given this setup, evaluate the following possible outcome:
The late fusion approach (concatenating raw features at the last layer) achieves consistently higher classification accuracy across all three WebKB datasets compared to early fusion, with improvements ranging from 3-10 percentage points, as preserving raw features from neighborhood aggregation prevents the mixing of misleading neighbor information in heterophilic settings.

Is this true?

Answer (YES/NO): NO